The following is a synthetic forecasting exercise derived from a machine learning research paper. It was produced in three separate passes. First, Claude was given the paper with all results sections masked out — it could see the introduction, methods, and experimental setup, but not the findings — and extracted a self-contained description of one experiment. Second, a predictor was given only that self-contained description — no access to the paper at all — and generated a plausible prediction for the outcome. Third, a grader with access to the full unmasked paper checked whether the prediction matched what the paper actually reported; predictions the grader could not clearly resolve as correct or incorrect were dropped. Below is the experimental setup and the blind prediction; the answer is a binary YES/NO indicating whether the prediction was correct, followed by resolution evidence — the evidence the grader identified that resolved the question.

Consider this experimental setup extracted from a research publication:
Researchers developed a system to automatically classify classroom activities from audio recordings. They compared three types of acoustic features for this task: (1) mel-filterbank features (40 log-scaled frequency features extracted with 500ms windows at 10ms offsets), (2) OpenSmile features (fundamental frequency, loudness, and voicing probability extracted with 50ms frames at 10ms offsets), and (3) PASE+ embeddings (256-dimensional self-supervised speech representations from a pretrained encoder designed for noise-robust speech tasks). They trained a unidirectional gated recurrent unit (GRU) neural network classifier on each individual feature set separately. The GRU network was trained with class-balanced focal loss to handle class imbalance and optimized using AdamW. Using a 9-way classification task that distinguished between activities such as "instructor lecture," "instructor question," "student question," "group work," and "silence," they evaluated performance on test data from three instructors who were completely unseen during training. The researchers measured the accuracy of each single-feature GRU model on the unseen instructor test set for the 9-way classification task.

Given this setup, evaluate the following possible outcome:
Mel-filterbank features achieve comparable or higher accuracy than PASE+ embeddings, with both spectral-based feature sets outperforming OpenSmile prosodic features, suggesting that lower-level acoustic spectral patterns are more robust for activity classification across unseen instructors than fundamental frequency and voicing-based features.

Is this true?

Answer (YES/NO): NO